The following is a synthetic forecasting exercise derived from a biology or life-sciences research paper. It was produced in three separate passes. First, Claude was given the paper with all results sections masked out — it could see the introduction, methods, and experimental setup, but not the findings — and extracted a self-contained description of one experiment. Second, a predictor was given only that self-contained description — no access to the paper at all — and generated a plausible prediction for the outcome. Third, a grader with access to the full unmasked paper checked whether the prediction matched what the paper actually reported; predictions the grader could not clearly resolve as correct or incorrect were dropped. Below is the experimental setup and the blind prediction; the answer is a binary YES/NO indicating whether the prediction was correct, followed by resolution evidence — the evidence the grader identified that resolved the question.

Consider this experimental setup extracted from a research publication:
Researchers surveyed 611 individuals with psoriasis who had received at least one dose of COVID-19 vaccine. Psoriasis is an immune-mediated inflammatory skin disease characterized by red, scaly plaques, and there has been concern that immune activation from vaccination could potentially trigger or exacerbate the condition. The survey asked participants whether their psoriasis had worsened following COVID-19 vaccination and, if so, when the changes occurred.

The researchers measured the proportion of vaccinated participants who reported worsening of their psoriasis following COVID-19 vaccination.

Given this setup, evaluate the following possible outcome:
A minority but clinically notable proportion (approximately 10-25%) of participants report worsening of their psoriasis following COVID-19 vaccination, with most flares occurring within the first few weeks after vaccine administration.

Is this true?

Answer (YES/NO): YES